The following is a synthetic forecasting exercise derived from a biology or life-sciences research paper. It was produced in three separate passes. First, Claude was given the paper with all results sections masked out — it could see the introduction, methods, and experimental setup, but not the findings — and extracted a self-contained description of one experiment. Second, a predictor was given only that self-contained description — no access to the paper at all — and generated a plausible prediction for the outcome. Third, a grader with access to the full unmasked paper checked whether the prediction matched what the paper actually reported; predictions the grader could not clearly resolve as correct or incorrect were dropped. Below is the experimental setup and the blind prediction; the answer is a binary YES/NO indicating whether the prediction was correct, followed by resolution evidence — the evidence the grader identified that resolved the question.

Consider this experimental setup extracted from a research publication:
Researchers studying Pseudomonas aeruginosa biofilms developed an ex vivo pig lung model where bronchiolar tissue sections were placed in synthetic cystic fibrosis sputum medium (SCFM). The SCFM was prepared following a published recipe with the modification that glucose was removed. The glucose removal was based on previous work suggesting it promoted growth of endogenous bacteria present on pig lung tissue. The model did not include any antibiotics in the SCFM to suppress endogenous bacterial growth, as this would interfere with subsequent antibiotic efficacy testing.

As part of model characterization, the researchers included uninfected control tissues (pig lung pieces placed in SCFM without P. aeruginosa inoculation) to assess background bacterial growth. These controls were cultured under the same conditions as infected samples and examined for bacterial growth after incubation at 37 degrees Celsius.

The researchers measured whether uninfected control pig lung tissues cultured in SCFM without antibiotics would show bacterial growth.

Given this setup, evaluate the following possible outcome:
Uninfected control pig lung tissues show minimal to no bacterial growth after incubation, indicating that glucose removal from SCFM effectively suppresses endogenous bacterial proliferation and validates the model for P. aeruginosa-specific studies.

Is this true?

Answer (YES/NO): NO